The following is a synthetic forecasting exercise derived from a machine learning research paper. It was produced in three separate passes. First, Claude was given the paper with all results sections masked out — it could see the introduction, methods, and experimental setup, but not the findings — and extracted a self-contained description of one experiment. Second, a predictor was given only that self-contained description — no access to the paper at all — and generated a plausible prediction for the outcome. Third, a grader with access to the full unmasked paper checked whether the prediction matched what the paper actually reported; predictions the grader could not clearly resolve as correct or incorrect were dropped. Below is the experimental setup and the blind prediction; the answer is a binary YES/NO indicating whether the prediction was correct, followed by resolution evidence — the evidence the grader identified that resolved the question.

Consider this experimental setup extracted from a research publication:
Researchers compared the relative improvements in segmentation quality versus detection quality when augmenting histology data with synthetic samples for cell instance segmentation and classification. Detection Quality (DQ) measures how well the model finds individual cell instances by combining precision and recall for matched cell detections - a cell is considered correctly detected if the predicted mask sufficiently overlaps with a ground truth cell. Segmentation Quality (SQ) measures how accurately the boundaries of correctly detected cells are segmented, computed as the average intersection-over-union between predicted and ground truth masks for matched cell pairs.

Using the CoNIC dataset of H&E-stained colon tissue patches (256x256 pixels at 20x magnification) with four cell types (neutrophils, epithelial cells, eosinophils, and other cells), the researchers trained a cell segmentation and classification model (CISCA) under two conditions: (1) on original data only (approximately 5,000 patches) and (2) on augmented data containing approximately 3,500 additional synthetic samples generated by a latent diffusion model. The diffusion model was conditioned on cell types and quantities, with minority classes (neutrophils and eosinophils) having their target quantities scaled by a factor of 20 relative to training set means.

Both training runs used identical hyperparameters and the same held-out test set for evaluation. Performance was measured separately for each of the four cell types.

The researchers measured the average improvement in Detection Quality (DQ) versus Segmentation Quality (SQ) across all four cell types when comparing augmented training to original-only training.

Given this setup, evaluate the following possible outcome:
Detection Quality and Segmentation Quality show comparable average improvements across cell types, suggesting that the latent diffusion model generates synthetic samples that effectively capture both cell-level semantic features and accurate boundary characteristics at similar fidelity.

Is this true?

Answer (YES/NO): NO